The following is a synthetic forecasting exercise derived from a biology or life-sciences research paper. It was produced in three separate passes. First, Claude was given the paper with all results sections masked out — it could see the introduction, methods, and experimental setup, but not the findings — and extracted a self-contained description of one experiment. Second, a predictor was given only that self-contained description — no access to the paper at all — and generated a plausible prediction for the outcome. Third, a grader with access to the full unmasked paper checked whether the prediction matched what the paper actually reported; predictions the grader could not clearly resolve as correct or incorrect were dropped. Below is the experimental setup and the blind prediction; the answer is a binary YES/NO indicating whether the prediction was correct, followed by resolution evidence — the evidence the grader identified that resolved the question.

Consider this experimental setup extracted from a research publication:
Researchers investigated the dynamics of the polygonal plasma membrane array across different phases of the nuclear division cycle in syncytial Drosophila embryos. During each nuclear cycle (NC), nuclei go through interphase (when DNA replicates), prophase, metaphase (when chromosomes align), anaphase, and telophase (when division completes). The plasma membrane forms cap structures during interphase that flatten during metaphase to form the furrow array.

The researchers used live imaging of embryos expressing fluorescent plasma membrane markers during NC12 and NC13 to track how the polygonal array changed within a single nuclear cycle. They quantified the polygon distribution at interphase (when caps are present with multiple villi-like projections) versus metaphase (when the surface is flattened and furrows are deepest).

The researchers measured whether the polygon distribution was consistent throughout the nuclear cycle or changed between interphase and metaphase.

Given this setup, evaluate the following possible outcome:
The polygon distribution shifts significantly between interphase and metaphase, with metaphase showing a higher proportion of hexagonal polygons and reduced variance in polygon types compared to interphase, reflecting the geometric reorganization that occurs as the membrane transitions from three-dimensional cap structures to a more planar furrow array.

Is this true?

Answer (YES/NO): NO